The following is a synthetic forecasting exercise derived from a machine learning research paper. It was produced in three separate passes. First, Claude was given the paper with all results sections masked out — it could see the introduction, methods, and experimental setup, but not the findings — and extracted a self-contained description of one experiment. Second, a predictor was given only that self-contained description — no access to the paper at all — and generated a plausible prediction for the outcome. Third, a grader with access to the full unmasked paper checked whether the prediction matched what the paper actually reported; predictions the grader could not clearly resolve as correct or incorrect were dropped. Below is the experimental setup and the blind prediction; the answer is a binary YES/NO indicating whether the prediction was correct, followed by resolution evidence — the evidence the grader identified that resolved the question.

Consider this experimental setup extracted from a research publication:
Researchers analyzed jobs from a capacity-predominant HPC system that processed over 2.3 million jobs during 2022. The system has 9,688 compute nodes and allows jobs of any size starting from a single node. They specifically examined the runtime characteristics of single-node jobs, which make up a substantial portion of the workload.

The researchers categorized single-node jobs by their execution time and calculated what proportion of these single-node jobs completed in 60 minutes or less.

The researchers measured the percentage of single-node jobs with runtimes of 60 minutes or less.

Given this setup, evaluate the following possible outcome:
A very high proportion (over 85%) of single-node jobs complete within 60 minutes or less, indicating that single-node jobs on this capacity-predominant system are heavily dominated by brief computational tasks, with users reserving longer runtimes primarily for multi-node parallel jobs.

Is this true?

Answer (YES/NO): NO